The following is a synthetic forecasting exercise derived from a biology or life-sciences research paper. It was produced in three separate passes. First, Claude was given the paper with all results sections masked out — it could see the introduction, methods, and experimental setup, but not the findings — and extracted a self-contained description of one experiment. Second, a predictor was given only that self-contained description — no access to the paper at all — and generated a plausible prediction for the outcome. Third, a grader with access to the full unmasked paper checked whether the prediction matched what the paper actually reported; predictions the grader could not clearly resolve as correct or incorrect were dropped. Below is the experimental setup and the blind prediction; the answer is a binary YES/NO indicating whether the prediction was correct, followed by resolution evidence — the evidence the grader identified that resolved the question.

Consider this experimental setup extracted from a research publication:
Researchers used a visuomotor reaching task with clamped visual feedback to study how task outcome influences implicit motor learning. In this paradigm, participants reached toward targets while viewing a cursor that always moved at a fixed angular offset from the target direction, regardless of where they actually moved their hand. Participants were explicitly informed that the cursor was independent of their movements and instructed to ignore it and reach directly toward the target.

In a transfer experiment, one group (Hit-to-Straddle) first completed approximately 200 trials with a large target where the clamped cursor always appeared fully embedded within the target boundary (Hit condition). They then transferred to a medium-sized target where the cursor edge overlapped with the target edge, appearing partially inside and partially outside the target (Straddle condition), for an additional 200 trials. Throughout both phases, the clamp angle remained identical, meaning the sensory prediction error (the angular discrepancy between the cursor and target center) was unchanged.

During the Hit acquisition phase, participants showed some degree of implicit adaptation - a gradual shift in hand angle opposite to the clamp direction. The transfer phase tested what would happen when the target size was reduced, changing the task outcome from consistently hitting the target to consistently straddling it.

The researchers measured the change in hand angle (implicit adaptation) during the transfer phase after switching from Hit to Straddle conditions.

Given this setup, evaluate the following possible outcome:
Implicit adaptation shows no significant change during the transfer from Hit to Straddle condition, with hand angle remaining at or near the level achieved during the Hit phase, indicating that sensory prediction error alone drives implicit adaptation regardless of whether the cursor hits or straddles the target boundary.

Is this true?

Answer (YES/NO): NO